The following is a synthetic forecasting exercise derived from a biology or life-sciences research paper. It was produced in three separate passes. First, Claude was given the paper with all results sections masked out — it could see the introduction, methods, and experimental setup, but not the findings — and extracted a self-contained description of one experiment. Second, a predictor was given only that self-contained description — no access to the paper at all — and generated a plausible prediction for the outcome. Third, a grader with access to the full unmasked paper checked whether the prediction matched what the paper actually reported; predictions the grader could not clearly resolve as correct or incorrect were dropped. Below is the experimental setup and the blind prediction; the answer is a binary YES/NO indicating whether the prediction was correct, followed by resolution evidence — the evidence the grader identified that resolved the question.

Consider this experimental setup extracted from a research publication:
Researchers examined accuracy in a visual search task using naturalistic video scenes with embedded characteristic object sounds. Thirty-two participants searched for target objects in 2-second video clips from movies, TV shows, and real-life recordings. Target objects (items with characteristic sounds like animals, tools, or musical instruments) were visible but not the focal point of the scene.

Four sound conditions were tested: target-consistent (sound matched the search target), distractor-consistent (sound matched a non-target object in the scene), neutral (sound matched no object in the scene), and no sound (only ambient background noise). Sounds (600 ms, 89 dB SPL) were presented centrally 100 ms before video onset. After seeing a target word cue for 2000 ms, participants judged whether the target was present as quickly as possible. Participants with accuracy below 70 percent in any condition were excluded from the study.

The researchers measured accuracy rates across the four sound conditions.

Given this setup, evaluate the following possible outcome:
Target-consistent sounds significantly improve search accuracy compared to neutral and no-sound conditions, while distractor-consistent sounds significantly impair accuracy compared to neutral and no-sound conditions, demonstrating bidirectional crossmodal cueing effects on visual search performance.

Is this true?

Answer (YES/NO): NO